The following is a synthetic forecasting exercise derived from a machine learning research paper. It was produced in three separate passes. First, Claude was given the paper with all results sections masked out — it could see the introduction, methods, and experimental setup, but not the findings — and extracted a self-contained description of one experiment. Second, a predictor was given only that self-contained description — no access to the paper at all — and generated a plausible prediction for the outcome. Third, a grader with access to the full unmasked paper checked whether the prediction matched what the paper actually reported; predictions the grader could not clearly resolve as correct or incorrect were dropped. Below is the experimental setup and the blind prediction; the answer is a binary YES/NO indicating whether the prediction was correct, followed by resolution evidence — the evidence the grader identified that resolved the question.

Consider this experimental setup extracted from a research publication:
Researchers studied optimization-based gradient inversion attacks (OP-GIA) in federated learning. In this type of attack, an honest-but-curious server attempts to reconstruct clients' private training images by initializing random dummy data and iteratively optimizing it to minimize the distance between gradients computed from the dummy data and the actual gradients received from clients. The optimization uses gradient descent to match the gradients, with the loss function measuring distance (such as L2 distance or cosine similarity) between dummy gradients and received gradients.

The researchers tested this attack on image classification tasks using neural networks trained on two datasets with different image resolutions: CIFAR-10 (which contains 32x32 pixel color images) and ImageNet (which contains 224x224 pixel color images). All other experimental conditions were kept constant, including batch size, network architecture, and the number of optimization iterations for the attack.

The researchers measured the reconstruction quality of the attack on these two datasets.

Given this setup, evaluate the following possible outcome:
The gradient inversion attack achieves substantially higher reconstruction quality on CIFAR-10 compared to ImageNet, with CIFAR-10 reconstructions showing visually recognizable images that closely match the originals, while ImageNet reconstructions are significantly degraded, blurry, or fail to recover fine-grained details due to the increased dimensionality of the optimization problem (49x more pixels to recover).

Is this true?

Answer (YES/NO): YES